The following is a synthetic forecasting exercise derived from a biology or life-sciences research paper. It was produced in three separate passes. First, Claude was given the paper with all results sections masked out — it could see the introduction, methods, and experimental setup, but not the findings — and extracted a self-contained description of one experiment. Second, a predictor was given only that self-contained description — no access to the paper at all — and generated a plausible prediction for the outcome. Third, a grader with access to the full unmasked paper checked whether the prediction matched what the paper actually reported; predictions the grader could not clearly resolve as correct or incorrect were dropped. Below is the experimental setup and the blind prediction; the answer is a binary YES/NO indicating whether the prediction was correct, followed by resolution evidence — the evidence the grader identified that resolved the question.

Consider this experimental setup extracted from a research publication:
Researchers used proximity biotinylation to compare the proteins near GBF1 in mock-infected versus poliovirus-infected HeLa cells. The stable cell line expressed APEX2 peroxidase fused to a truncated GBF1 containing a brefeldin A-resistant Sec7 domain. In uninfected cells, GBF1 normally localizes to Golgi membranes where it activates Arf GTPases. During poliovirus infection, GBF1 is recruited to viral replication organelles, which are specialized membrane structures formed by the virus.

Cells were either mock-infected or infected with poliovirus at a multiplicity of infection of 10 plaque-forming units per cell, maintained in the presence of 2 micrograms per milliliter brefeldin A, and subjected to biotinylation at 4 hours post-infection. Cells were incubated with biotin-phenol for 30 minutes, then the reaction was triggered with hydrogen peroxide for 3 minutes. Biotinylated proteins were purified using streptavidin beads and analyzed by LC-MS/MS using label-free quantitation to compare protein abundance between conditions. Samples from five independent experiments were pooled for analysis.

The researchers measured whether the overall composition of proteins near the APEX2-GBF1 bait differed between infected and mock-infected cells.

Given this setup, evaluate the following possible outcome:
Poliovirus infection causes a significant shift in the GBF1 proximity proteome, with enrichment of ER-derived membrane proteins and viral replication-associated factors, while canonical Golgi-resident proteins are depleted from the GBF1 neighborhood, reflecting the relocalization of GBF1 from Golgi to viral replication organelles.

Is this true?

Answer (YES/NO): NO